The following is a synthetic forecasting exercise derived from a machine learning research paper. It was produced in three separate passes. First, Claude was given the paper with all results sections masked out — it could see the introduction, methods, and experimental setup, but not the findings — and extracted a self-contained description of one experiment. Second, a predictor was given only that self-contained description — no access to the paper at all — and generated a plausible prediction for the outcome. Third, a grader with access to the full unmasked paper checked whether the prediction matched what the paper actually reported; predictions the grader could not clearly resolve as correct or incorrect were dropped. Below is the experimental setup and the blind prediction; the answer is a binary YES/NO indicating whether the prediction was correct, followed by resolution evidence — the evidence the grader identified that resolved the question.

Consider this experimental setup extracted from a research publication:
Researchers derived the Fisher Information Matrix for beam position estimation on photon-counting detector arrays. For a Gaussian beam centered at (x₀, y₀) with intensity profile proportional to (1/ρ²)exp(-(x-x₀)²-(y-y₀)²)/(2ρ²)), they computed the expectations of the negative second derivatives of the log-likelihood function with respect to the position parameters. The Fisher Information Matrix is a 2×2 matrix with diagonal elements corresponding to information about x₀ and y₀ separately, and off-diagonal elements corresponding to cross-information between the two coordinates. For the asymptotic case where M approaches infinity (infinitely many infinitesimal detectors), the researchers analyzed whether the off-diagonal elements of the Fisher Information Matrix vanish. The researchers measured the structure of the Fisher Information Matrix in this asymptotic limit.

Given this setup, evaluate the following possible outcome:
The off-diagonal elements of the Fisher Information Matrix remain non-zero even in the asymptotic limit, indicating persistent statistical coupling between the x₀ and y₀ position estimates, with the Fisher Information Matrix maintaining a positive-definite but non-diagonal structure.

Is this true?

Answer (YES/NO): NO